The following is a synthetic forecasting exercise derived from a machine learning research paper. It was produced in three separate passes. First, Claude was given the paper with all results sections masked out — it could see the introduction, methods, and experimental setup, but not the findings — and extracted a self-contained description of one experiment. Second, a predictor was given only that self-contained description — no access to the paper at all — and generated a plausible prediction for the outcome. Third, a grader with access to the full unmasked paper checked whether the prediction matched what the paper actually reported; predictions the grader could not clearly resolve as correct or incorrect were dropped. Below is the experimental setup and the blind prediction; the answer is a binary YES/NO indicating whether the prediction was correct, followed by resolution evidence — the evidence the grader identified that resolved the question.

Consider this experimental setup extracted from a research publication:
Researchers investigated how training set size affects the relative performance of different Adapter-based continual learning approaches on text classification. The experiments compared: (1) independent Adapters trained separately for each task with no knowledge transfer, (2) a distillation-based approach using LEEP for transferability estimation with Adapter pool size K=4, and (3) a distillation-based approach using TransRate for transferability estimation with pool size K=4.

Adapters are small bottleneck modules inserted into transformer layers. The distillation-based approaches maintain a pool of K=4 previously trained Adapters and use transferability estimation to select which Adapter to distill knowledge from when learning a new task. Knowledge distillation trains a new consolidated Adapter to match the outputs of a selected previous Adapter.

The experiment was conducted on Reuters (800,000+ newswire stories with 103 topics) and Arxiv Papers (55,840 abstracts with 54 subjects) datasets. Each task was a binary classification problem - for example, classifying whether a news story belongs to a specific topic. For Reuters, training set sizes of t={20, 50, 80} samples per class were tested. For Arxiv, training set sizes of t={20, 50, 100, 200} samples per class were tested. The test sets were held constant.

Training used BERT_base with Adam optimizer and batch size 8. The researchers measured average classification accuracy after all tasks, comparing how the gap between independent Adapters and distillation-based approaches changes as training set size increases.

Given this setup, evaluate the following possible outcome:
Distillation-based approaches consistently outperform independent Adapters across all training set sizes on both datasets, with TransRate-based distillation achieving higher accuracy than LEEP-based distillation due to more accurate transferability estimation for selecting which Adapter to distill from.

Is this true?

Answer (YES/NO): NO